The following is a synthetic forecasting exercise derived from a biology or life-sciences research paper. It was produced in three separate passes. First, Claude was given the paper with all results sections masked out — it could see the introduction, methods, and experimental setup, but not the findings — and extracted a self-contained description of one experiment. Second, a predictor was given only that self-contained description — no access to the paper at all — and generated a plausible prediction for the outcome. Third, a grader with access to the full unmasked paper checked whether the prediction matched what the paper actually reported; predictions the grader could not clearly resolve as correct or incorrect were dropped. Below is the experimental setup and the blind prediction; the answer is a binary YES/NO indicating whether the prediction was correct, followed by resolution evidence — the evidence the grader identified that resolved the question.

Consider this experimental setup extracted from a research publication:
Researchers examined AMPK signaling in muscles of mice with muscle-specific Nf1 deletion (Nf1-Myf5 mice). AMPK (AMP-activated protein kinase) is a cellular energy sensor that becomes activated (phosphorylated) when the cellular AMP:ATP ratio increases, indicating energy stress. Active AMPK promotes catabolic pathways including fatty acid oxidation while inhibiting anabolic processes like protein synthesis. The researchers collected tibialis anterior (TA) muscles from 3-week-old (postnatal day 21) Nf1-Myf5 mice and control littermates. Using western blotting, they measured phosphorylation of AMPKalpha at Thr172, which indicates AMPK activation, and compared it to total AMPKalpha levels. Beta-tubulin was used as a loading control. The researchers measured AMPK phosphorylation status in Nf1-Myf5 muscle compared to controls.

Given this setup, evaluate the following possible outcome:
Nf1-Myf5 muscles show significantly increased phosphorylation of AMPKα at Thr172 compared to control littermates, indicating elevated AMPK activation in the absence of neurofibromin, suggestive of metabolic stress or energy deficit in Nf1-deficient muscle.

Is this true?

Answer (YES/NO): YES